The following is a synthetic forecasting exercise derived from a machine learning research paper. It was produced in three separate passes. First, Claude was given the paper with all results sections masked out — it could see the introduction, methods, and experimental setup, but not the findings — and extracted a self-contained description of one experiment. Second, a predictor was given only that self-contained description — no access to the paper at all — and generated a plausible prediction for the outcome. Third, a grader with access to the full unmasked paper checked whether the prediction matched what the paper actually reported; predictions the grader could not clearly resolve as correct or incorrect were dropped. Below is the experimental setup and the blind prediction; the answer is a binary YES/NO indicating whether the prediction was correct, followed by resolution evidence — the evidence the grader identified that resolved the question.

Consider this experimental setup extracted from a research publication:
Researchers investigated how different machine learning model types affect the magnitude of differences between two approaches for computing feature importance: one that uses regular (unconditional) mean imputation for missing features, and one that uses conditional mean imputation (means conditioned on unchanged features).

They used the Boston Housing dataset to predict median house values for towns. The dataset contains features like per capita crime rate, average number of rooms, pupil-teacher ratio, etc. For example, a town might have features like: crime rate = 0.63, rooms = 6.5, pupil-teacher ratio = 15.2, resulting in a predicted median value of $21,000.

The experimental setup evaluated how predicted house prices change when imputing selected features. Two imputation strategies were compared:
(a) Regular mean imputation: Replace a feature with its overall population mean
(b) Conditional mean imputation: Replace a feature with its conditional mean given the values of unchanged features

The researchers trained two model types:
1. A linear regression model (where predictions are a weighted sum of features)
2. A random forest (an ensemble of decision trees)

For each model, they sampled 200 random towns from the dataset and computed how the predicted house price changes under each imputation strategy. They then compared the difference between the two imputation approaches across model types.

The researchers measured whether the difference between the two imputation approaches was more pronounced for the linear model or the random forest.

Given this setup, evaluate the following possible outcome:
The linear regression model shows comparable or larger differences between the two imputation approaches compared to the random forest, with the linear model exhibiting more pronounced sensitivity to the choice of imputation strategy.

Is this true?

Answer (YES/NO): YES